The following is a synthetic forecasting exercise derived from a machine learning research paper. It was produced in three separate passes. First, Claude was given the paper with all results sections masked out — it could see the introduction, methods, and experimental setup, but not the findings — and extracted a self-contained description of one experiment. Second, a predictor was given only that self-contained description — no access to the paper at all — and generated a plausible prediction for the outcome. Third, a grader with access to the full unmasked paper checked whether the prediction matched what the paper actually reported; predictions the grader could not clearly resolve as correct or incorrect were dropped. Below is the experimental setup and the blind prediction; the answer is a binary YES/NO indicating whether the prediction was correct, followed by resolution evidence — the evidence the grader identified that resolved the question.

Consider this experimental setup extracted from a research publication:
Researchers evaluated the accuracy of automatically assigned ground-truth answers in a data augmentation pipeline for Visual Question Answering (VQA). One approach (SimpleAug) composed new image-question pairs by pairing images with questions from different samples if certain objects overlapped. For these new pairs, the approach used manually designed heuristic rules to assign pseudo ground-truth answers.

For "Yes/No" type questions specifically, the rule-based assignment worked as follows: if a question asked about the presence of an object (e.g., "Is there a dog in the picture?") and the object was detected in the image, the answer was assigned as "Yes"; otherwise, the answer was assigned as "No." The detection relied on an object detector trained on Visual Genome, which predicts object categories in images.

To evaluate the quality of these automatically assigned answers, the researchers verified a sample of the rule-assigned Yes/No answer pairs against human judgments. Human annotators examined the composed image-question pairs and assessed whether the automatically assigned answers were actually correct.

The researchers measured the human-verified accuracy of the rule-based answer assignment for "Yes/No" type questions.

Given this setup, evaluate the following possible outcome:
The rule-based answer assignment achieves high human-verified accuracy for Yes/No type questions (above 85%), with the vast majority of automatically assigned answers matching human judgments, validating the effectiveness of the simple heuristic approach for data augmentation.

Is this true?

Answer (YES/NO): NO